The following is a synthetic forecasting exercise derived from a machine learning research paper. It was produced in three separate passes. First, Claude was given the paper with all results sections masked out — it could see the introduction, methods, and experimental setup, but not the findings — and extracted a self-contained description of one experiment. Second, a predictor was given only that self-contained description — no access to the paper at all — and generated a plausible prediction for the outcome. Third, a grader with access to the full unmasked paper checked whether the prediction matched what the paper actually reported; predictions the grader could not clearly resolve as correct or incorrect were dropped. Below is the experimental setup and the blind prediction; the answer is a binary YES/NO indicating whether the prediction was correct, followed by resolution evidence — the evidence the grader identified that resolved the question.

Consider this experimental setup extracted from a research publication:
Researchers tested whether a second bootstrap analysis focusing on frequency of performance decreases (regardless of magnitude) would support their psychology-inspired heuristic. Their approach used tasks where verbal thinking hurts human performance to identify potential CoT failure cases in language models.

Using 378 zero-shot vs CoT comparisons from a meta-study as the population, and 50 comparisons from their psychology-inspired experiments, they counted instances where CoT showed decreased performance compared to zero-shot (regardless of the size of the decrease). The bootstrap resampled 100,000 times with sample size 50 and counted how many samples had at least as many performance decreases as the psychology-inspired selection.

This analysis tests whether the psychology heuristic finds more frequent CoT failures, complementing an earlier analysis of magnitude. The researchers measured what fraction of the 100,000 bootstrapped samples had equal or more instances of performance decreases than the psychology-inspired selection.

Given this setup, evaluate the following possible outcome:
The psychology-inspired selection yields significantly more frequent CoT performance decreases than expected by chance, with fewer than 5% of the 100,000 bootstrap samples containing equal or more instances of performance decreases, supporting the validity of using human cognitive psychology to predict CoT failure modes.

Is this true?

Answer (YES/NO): YES